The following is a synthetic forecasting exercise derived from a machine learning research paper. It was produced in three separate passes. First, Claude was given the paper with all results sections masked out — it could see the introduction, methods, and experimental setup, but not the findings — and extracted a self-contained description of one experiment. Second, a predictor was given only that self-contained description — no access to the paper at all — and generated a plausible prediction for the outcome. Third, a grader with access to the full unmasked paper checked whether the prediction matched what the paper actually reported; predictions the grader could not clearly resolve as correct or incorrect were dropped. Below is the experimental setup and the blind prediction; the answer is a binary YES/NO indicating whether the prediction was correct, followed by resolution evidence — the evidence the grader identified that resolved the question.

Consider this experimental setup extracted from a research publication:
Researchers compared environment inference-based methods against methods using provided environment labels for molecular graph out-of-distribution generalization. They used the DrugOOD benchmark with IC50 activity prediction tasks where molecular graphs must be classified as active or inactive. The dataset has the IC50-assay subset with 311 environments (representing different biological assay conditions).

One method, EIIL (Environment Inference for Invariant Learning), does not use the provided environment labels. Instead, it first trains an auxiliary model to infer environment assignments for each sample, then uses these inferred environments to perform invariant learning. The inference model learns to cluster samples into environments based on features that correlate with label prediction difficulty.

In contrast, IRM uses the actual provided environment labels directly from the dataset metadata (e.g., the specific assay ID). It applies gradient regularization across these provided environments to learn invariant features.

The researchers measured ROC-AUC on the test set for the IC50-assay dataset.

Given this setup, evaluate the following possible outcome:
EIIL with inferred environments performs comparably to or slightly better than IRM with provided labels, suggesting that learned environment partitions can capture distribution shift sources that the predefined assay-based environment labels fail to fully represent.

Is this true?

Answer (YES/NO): YES